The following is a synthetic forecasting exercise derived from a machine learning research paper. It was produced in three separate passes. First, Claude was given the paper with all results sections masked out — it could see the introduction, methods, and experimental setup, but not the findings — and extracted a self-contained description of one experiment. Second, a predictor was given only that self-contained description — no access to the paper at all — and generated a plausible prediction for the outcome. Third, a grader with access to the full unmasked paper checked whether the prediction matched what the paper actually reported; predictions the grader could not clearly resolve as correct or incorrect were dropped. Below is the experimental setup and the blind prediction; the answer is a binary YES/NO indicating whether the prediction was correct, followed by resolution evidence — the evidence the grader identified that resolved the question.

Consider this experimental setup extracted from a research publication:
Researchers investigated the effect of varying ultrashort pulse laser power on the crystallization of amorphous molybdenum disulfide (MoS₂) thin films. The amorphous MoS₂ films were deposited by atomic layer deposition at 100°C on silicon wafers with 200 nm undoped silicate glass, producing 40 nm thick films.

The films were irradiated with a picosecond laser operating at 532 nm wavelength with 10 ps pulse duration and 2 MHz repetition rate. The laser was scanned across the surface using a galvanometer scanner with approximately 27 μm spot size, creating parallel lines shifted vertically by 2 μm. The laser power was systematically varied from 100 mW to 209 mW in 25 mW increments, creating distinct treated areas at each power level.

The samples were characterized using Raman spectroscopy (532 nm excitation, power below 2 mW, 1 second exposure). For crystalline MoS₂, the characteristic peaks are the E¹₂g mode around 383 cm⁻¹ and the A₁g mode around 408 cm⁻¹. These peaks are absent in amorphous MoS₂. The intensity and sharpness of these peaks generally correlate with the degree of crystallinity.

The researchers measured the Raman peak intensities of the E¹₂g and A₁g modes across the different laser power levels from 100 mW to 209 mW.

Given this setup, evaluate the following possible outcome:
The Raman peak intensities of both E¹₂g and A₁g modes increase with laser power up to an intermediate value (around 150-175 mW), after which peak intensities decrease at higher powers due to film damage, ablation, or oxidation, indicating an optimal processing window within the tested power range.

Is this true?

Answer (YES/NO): NO